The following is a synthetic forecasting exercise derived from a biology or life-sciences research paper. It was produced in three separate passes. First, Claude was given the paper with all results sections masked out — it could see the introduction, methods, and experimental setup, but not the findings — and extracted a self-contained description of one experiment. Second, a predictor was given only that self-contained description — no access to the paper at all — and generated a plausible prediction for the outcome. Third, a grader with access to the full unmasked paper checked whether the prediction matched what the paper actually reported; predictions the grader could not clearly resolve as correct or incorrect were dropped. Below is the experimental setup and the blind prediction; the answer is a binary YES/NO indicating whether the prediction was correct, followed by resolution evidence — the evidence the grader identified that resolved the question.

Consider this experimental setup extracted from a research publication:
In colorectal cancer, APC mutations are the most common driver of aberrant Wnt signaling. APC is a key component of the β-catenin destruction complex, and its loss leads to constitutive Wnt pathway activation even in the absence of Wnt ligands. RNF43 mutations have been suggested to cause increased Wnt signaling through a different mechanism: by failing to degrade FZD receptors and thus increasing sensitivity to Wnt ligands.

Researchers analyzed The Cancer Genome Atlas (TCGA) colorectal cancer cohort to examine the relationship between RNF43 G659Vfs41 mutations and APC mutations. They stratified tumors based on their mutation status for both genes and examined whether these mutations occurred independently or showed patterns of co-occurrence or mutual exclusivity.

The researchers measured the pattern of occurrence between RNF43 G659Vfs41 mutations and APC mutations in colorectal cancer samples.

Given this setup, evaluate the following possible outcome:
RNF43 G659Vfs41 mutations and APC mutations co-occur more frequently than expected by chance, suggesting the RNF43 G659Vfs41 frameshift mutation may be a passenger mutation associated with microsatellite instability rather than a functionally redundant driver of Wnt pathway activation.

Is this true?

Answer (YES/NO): NO